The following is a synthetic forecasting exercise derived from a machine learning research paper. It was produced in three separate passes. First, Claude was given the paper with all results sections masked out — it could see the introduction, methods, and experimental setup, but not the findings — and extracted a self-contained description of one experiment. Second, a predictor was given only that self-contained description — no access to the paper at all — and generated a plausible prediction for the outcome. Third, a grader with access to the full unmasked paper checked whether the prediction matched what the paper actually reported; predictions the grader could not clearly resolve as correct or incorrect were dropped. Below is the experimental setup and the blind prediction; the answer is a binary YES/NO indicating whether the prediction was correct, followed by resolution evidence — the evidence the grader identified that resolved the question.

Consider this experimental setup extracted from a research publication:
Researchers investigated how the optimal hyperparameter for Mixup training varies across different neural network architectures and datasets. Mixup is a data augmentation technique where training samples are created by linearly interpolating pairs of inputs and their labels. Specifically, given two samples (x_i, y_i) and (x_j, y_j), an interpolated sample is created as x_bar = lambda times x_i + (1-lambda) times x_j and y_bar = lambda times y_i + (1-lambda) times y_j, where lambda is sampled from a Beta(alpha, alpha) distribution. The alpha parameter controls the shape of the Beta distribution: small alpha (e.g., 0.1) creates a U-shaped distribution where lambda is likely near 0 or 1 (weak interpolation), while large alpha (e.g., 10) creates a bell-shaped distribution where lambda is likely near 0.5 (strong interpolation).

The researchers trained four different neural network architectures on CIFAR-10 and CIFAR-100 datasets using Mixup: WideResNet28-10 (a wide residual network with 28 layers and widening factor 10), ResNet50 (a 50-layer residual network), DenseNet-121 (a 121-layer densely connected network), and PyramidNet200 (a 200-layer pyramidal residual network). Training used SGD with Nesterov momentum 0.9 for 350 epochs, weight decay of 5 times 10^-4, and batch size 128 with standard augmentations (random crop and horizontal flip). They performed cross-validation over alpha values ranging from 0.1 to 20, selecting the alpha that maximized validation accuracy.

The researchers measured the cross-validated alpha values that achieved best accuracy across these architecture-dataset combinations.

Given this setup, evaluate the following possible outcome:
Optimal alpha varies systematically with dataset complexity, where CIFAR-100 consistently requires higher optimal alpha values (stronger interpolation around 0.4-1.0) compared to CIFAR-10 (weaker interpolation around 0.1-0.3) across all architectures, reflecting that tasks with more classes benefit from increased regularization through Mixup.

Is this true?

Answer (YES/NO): NO